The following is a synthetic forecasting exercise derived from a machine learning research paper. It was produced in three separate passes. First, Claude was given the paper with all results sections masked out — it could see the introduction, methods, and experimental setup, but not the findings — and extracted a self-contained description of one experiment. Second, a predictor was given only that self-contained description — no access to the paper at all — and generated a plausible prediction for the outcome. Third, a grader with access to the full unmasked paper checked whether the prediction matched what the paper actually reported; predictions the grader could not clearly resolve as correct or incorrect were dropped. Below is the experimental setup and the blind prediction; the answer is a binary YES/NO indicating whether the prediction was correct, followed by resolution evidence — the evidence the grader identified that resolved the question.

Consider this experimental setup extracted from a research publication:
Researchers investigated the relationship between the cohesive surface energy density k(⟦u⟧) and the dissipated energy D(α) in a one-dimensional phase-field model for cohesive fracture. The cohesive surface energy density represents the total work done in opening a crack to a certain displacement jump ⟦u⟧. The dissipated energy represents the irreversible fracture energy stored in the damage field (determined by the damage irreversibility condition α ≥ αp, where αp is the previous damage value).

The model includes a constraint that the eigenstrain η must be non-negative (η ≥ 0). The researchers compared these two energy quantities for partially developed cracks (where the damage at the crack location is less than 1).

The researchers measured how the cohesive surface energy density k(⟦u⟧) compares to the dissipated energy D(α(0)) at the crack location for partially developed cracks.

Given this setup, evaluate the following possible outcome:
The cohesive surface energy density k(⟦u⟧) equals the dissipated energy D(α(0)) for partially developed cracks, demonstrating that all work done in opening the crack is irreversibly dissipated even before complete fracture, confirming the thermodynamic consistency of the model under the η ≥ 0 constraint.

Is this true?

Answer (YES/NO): NO